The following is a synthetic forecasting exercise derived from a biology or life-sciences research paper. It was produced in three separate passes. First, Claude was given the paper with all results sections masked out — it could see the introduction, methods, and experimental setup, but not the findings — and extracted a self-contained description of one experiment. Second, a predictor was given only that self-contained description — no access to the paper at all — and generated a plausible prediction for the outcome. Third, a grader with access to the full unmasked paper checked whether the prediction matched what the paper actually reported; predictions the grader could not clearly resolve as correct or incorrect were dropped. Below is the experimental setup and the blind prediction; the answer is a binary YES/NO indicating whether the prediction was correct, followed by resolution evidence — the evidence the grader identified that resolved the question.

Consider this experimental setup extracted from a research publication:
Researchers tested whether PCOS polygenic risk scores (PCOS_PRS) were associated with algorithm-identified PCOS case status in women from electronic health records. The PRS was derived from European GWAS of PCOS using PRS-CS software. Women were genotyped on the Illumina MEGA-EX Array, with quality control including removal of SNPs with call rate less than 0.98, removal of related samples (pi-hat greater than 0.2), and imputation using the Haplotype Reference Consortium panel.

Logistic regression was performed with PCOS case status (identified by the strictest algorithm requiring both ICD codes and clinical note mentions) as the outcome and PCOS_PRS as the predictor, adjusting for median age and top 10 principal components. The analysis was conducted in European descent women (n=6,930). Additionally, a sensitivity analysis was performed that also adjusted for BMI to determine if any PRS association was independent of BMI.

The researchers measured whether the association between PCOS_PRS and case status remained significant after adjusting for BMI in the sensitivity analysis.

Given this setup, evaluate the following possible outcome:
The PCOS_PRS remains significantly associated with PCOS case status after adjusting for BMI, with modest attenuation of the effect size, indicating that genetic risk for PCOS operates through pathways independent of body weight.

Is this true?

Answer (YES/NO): NO